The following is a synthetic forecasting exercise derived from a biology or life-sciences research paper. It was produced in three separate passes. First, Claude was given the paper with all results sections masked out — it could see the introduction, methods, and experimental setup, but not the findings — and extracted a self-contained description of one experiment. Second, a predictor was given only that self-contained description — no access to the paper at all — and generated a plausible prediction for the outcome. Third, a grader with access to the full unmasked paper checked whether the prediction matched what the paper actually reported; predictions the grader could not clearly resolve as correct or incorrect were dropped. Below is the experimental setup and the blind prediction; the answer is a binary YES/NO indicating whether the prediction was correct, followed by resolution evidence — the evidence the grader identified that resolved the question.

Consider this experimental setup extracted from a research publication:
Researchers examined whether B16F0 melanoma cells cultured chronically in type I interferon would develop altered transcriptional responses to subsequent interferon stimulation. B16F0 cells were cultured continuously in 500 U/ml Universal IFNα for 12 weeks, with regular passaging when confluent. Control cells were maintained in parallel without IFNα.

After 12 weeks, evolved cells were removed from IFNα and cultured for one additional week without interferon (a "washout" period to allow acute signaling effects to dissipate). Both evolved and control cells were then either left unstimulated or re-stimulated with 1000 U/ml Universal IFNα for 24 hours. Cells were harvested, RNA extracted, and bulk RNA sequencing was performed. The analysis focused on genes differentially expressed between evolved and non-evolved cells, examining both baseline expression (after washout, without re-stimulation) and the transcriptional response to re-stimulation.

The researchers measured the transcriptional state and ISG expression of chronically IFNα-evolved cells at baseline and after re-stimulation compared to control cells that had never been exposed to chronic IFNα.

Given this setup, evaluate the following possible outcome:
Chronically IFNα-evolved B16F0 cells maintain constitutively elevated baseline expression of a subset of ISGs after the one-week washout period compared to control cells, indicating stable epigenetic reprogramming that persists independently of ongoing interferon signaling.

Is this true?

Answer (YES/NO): YES